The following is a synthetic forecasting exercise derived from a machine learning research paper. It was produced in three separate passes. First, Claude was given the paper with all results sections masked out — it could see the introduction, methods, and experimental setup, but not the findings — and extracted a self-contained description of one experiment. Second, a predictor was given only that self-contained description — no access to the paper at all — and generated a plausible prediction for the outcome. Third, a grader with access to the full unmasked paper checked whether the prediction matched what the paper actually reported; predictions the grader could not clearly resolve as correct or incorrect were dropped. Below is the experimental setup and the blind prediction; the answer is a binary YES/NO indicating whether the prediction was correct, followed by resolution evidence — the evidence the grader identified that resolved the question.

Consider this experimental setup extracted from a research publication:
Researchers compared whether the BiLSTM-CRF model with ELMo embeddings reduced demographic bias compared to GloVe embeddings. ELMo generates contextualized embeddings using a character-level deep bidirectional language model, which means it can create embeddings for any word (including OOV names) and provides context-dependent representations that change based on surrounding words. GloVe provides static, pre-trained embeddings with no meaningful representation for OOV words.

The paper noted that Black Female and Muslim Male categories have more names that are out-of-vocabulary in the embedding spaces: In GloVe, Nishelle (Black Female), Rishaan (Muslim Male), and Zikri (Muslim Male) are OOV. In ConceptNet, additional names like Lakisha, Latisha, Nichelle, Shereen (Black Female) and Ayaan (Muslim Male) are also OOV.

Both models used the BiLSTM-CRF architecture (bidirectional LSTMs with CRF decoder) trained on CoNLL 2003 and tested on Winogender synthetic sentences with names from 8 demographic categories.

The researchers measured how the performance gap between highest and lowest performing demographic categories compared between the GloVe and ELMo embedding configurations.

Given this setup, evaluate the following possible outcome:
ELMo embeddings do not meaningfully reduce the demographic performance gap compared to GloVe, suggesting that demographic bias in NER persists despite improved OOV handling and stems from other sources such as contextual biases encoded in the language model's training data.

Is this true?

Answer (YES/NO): NO